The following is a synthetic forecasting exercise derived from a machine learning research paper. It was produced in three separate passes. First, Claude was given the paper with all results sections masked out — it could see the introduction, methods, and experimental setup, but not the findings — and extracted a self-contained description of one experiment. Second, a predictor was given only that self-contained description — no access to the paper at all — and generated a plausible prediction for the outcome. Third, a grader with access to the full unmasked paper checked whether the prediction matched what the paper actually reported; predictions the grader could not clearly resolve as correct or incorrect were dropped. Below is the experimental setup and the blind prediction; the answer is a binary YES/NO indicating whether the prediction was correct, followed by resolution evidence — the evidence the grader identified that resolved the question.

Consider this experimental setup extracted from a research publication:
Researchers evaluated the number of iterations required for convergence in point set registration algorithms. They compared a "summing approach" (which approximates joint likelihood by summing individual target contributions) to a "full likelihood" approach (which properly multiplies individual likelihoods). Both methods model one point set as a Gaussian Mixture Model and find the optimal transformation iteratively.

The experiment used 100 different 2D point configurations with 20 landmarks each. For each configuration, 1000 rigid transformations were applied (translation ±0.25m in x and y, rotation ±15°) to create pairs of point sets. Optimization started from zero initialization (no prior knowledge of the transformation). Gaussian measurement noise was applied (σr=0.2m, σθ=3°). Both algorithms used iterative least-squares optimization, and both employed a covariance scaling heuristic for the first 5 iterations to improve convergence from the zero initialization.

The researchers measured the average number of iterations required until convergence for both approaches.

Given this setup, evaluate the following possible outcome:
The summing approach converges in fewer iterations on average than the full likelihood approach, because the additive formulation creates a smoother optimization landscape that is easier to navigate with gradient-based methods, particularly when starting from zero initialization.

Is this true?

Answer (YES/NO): NO